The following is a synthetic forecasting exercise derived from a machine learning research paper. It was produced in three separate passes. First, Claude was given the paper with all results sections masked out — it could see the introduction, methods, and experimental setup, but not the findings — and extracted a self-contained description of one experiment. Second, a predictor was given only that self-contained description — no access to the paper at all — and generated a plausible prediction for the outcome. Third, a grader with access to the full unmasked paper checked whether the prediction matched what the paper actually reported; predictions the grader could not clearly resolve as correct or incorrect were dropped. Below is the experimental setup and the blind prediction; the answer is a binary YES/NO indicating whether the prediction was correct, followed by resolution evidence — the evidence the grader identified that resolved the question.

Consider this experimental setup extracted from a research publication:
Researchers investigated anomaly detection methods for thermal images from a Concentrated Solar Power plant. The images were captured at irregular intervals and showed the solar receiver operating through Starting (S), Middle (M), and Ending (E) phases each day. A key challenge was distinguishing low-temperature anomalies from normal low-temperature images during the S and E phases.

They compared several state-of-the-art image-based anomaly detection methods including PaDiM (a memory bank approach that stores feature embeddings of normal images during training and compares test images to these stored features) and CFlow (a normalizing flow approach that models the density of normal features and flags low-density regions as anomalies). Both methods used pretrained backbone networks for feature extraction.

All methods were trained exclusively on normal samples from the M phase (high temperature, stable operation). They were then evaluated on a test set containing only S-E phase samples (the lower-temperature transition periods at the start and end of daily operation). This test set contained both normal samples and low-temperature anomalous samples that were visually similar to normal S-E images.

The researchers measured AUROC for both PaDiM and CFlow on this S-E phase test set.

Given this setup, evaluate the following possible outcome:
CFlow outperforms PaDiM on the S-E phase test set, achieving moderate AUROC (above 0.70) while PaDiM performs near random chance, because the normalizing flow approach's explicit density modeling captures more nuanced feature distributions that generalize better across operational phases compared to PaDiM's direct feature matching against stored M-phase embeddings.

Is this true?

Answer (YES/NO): NO